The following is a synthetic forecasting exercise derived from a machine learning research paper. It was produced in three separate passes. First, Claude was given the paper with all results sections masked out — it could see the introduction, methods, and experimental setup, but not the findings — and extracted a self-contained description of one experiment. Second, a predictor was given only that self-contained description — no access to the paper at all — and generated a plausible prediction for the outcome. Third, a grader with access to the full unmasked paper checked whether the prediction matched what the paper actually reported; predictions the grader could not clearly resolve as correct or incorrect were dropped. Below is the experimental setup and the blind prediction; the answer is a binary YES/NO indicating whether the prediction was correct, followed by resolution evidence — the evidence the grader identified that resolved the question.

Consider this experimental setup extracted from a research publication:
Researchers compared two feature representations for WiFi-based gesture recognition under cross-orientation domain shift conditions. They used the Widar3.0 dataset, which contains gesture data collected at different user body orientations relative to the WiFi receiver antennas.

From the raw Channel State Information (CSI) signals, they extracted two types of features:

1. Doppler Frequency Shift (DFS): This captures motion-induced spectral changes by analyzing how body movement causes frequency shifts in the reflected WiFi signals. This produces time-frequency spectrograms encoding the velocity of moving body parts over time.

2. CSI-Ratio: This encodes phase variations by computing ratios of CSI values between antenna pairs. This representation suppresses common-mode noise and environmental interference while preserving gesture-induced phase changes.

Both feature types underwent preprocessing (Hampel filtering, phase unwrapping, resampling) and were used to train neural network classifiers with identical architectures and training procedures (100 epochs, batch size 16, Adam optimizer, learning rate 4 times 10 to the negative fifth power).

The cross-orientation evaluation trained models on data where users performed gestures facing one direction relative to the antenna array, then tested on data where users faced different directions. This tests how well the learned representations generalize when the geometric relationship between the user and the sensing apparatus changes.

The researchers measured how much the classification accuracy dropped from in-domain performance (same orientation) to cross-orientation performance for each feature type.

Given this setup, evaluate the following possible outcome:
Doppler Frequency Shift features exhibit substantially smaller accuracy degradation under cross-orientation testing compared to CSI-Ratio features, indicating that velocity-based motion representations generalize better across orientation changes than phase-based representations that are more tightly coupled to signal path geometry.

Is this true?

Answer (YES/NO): NO